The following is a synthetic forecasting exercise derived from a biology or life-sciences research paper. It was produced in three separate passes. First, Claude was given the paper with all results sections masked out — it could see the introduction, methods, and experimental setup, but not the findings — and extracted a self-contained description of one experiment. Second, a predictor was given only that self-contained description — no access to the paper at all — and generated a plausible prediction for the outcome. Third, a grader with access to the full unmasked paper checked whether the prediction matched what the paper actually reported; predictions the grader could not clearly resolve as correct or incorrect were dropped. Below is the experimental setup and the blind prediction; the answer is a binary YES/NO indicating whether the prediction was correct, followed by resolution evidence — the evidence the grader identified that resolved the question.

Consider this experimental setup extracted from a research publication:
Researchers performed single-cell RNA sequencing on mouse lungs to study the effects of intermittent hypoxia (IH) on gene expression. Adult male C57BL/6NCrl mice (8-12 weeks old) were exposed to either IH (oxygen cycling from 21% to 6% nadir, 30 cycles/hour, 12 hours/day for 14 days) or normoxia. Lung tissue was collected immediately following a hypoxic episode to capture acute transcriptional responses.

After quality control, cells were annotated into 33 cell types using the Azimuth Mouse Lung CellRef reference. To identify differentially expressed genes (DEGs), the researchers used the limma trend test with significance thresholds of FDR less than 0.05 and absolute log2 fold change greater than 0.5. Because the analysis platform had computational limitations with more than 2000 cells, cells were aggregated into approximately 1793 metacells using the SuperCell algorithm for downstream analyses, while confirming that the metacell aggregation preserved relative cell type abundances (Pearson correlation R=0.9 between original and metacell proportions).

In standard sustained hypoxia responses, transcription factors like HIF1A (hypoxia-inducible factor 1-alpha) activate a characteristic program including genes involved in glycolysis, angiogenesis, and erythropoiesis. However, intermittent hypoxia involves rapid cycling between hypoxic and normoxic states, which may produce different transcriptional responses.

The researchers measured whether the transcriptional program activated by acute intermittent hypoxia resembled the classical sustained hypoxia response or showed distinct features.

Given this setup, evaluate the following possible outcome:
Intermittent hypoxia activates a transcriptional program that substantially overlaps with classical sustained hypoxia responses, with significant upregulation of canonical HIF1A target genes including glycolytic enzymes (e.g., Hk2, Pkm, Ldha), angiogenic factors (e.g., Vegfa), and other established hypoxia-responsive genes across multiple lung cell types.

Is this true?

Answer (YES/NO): NO